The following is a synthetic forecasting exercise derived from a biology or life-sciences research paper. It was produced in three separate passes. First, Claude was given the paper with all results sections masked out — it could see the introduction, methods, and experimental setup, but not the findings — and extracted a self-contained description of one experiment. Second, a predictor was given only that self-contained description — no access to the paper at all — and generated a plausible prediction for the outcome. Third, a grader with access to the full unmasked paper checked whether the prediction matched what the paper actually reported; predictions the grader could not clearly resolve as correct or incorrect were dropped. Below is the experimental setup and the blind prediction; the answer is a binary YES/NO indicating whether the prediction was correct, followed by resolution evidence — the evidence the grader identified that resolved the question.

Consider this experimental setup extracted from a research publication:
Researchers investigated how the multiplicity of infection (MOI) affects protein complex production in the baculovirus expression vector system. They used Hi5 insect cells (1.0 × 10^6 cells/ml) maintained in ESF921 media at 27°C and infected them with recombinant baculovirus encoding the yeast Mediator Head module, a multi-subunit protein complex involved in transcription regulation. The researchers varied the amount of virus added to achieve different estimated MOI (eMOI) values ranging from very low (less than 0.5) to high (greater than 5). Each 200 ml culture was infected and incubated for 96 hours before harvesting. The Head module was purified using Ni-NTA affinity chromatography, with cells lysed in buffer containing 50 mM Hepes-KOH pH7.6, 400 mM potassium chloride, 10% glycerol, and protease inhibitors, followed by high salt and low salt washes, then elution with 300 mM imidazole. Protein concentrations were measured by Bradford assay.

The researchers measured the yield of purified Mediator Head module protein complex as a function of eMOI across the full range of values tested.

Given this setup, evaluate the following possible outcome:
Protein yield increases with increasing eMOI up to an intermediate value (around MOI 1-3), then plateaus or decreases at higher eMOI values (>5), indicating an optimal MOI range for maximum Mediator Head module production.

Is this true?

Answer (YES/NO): YES